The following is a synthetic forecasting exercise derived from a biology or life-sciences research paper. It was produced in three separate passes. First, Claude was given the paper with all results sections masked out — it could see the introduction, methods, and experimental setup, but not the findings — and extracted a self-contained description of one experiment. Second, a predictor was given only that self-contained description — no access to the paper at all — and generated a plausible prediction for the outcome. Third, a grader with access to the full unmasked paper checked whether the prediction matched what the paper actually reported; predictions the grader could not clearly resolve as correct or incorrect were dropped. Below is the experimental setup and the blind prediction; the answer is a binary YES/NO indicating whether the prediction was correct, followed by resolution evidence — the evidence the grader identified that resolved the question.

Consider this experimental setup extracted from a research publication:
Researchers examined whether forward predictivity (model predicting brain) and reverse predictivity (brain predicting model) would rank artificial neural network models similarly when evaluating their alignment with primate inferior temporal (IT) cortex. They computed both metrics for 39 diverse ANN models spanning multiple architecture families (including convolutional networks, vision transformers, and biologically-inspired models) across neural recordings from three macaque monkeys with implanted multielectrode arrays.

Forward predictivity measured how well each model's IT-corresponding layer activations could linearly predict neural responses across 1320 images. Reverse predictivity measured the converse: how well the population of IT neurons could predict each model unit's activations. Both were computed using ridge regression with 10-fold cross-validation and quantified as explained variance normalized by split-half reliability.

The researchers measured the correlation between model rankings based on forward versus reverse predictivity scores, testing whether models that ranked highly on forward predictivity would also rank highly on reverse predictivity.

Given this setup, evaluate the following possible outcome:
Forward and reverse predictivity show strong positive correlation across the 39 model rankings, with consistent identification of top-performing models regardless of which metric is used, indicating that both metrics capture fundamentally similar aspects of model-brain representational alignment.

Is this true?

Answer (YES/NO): NO